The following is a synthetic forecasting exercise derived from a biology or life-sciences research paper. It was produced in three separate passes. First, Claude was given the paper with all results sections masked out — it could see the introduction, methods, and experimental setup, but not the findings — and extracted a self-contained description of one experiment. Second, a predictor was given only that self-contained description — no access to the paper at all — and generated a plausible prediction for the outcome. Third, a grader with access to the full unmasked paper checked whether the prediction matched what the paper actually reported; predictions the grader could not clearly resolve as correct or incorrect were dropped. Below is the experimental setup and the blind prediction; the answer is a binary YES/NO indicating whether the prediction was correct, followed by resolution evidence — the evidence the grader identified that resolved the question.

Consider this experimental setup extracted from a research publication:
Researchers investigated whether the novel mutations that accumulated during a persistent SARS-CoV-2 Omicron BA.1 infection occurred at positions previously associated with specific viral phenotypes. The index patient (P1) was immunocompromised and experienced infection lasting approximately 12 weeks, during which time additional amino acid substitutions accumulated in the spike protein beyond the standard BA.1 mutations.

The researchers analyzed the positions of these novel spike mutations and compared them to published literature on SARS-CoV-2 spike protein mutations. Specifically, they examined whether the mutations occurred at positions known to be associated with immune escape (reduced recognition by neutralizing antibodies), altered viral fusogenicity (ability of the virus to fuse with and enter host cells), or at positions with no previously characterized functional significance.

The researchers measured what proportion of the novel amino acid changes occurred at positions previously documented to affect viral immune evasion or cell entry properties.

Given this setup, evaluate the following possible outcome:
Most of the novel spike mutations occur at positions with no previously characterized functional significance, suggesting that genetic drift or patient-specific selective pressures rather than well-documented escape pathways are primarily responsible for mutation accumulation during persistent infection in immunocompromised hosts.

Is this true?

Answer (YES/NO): NO